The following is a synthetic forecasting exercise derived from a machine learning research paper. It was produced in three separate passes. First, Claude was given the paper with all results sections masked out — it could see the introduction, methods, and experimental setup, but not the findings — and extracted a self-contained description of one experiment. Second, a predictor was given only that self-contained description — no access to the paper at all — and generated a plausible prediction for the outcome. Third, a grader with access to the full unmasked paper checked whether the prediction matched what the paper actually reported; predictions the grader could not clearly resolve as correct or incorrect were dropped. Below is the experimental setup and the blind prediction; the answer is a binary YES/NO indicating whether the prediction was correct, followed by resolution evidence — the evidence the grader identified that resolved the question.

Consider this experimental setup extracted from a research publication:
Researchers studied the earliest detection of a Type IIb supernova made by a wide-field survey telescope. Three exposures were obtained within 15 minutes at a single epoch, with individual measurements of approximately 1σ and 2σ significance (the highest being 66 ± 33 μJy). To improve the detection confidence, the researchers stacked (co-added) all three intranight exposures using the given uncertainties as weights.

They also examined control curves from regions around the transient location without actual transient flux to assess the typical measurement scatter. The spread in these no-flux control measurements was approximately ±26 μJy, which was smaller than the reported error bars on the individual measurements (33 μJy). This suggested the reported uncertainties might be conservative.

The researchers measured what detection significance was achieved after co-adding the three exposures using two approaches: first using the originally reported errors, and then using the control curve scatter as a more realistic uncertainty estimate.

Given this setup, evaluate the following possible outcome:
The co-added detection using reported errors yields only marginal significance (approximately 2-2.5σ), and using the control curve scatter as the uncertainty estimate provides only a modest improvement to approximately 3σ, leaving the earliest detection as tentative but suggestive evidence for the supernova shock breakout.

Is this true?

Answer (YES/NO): YES